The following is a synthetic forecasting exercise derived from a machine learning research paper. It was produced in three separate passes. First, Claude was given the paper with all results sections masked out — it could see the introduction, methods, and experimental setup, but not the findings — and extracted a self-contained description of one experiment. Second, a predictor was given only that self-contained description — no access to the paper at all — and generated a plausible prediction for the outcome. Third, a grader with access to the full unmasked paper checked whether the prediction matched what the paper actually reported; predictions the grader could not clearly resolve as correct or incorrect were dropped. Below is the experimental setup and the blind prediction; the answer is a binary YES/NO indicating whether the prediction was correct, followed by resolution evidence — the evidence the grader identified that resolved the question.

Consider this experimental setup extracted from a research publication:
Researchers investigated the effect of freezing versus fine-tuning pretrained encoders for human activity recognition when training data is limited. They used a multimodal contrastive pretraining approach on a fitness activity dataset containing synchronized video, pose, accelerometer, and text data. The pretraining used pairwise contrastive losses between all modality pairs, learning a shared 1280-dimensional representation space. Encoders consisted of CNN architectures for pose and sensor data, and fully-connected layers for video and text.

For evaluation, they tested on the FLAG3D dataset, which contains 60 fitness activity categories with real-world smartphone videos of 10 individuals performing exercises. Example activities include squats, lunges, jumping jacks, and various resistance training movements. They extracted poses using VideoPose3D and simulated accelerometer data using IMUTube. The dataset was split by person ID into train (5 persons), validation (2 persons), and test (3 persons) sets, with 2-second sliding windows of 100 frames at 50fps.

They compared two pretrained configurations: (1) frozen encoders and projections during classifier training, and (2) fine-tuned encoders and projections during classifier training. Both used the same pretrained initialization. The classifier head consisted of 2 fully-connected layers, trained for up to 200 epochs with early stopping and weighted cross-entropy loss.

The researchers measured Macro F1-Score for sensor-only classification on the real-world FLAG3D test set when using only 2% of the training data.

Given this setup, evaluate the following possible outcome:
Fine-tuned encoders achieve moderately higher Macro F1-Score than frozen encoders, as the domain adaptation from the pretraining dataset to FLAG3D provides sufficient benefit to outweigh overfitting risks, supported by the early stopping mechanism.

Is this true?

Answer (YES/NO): NO